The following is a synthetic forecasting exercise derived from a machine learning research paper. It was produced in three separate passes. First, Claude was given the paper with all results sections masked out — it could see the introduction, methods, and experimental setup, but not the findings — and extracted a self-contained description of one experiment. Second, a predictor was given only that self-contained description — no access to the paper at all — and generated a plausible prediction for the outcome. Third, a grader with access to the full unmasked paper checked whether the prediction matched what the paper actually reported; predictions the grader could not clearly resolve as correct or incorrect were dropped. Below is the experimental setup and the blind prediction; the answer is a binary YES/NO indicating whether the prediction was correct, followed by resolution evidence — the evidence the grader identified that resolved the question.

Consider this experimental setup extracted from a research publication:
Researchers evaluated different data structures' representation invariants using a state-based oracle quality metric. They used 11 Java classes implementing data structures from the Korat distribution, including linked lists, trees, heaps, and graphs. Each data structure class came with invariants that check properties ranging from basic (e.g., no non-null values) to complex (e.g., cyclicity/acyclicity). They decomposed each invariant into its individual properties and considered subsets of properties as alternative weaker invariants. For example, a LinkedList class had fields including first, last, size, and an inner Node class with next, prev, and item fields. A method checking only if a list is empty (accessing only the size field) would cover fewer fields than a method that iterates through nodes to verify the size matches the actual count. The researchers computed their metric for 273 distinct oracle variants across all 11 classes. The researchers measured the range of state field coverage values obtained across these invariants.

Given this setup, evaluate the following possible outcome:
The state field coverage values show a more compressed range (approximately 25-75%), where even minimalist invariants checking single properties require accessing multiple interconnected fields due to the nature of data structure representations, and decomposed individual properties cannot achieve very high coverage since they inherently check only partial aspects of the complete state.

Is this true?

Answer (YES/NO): NO